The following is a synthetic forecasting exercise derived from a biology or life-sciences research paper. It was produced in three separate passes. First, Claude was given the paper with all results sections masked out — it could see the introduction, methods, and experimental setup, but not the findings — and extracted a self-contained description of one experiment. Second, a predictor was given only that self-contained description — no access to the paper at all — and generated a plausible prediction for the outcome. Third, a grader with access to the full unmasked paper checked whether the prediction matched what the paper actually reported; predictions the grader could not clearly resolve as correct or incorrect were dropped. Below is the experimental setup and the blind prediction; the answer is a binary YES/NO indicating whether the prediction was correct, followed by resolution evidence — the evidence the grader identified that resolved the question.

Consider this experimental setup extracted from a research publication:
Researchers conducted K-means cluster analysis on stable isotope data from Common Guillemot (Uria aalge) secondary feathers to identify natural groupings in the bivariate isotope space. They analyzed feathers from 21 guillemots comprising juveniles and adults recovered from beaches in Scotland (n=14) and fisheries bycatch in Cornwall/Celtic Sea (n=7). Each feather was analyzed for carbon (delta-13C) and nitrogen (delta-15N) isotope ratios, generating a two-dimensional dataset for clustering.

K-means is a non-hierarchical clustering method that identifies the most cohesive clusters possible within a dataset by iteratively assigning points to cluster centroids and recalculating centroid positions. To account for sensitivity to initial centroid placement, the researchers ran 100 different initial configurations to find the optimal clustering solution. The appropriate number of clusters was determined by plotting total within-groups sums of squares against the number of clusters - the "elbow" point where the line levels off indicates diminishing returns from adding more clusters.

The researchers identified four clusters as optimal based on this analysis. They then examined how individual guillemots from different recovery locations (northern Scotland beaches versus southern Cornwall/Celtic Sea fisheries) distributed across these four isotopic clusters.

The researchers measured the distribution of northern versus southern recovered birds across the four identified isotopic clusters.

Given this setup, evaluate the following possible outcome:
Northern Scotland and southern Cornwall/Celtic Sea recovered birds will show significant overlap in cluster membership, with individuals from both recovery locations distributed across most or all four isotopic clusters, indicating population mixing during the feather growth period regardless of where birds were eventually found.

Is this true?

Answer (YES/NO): NO